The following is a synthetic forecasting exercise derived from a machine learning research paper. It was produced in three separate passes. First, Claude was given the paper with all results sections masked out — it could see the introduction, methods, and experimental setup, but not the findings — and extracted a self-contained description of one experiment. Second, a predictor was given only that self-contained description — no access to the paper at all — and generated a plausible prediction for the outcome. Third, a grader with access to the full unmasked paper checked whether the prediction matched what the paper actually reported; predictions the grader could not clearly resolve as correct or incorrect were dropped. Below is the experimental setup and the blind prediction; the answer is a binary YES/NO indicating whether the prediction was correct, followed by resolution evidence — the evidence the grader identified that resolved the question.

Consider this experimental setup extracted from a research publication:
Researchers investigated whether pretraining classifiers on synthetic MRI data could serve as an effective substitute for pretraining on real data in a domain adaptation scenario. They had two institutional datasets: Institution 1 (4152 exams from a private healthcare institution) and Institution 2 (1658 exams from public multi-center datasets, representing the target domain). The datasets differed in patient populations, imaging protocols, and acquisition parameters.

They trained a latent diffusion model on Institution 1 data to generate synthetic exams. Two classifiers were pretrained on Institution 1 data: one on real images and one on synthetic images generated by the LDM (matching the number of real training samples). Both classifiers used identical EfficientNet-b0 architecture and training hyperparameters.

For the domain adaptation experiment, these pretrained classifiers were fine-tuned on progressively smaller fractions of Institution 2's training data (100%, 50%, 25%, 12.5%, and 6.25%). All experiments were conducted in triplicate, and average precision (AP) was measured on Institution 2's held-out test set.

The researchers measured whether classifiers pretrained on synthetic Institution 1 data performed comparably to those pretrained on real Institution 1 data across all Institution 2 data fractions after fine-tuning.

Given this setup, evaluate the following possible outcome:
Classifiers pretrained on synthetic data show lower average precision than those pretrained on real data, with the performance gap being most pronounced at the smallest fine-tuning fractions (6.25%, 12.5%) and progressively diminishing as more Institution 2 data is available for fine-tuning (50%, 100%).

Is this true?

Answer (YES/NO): NO